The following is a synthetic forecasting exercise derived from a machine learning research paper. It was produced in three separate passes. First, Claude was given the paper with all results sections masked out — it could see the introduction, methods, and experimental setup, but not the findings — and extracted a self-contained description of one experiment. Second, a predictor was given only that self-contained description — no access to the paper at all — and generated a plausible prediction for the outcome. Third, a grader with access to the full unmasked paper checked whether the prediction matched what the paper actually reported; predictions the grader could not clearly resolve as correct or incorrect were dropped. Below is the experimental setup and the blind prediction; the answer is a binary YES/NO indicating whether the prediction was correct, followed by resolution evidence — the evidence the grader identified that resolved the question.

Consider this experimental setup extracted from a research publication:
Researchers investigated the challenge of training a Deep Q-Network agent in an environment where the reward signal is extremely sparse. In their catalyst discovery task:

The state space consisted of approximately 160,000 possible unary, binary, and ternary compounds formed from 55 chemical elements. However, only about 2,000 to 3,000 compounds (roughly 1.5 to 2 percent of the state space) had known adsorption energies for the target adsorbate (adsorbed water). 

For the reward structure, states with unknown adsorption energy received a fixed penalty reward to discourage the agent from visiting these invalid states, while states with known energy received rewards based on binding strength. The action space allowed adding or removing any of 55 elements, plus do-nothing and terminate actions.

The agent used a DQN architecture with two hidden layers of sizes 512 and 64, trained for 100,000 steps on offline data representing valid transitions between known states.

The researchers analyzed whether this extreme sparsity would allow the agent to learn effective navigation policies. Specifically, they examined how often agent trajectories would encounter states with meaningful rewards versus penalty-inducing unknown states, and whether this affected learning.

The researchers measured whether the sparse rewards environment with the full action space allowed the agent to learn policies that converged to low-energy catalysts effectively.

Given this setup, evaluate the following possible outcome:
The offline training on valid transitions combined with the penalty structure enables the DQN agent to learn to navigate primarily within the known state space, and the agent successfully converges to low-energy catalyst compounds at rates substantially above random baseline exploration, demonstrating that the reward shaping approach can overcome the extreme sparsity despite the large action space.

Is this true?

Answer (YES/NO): NO